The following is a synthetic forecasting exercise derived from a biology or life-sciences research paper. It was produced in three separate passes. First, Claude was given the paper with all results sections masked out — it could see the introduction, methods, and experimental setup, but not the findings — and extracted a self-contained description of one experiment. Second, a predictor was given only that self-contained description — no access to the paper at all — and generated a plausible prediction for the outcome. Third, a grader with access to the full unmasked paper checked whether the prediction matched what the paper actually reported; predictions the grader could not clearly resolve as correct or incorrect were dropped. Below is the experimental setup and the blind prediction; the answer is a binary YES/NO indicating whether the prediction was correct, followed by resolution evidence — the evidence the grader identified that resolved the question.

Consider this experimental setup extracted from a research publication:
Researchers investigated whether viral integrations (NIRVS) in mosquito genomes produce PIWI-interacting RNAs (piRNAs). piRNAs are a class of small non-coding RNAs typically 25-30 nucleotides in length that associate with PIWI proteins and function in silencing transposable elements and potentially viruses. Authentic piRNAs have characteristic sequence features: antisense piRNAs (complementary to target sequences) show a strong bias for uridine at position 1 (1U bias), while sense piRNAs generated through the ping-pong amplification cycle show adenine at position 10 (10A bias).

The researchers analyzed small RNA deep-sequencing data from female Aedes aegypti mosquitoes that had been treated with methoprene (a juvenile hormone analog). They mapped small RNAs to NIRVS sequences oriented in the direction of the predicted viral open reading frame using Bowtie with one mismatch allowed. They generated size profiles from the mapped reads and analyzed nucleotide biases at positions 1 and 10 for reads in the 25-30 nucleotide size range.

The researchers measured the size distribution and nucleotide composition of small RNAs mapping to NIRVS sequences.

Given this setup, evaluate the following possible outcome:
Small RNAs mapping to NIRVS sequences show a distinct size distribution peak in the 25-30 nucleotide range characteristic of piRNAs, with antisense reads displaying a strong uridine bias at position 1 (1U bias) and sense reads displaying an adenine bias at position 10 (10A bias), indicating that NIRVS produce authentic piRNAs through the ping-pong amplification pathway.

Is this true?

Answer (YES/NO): NO